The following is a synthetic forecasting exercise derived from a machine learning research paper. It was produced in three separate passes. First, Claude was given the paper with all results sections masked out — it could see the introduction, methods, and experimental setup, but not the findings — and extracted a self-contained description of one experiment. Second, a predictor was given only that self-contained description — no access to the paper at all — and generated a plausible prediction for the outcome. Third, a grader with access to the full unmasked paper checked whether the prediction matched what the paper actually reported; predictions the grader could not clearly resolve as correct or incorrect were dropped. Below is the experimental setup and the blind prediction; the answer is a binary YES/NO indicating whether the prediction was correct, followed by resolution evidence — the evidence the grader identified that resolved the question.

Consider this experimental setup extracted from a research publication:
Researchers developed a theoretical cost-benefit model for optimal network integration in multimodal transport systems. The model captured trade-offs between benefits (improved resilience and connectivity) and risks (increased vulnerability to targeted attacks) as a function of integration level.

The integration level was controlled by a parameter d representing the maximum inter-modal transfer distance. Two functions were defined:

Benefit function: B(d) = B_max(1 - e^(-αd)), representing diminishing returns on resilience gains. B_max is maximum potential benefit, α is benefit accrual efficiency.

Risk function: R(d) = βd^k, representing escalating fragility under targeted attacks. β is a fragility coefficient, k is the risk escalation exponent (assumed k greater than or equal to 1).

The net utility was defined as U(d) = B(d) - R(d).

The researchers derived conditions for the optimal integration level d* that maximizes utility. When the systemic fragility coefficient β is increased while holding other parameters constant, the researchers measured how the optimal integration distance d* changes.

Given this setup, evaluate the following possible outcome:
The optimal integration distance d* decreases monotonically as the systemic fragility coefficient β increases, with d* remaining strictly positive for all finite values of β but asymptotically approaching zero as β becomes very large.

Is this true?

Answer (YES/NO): YES